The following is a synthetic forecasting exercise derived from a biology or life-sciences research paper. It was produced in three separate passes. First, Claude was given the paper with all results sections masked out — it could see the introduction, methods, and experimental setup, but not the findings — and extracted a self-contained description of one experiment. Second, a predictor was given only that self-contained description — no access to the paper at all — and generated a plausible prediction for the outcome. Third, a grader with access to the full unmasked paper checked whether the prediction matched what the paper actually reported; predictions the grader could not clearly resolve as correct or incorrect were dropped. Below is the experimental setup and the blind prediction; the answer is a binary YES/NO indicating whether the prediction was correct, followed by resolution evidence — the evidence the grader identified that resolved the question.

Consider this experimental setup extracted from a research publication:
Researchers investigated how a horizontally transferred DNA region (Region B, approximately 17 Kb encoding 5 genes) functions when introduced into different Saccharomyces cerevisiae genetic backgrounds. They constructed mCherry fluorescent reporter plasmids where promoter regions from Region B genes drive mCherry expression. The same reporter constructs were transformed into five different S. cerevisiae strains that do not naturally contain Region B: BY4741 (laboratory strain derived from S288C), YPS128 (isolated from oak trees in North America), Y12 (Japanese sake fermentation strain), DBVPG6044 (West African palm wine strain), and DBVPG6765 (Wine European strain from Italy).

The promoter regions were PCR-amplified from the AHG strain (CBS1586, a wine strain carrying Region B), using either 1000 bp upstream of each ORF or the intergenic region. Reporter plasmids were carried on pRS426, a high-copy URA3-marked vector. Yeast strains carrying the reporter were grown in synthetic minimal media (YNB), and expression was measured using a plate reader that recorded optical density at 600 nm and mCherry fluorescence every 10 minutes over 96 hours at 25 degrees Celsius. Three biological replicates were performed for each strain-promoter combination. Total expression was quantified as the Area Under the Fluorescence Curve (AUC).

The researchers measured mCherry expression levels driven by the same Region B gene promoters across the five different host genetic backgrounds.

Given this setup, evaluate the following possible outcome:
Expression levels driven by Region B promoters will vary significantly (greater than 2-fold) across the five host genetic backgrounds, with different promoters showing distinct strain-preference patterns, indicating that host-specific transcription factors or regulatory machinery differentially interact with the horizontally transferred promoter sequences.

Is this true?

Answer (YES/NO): YES